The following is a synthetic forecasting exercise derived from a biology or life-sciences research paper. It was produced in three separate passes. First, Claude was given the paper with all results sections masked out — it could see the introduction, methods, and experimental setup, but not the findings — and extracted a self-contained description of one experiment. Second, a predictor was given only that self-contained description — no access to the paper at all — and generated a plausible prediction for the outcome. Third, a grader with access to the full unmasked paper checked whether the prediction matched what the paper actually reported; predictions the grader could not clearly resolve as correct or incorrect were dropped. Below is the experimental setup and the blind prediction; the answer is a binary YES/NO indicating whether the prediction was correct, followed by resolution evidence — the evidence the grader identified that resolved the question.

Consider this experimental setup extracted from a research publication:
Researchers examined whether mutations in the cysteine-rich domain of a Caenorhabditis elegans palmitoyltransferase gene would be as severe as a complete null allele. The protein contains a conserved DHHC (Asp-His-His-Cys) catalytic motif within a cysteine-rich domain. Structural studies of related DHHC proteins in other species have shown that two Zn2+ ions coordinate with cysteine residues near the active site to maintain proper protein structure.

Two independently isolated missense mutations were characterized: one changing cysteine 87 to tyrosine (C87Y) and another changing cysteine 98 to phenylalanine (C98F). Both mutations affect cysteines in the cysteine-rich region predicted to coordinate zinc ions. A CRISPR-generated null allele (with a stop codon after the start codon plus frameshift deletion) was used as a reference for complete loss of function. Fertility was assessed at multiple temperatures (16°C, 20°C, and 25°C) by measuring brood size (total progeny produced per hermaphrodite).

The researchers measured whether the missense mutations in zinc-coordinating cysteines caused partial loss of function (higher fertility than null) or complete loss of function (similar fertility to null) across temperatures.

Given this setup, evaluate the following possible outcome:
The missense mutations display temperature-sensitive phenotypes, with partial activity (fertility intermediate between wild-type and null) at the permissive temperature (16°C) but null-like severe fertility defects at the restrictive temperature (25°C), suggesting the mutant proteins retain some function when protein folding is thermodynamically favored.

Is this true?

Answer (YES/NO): NO